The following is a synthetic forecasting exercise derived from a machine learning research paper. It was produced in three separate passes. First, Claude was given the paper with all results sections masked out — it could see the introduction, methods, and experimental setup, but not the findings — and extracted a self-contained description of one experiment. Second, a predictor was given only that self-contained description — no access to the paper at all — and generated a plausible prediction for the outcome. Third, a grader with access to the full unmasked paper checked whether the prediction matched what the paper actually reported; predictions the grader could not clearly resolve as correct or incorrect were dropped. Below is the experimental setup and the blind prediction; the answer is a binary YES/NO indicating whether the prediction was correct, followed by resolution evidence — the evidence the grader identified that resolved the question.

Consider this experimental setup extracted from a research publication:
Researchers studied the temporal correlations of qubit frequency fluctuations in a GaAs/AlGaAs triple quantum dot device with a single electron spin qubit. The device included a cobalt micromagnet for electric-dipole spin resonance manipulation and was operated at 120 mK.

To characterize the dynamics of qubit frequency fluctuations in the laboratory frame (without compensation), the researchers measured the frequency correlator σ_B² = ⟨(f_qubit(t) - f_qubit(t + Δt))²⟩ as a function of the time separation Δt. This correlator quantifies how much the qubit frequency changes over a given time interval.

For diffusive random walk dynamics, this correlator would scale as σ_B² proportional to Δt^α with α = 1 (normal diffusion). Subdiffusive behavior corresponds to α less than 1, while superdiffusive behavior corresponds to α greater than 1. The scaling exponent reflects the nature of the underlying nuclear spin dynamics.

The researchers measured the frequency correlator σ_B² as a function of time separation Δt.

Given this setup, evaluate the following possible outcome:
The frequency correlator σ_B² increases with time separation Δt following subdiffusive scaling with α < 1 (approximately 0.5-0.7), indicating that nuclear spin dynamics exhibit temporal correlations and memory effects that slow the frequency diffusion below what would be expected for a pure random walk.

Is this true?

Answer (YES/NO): NO